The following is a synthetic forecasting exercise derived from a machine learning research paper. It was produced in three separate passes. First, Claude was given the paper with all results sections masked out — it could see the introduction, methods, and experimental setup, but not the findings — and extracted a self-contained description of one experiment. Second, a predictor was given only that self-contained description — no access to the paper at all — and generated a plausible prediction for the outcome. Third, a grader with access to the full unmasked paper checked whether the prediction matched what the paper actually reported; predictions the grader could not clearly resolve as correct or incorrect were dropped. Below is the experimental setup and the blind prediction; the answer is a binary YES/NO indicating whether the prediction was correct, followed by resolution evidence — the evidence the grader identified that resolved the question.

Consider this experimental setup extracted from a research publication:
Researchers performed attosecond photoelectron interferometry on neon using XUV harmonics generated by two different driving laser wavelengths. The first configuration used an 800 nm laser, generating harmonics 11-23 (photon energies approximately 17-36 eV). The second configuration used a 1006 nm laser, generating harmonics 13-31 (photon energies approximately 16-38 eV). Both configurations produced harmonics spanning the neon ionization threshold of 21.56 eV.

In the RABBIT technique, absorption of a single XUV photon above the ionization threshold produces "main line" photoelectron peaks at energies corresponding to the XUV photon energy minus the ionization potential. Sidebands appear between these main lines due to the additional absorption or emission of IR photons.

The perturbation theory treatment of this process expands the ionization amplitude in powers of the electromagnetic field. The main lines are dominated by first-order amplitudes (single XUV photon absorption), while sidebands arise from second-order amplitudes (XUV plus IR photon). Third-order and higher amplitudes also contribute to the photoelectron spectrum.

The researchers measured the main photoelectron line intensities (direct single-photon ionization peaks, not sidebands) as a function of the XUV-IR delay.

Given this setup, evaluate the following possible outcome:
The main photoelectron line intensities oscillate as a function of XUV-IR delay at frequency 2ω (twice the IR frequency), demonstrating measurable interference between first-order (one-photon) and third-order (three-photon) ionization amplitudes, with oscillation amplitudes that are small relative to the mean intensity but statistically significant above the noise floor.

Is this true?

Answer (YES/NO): YES